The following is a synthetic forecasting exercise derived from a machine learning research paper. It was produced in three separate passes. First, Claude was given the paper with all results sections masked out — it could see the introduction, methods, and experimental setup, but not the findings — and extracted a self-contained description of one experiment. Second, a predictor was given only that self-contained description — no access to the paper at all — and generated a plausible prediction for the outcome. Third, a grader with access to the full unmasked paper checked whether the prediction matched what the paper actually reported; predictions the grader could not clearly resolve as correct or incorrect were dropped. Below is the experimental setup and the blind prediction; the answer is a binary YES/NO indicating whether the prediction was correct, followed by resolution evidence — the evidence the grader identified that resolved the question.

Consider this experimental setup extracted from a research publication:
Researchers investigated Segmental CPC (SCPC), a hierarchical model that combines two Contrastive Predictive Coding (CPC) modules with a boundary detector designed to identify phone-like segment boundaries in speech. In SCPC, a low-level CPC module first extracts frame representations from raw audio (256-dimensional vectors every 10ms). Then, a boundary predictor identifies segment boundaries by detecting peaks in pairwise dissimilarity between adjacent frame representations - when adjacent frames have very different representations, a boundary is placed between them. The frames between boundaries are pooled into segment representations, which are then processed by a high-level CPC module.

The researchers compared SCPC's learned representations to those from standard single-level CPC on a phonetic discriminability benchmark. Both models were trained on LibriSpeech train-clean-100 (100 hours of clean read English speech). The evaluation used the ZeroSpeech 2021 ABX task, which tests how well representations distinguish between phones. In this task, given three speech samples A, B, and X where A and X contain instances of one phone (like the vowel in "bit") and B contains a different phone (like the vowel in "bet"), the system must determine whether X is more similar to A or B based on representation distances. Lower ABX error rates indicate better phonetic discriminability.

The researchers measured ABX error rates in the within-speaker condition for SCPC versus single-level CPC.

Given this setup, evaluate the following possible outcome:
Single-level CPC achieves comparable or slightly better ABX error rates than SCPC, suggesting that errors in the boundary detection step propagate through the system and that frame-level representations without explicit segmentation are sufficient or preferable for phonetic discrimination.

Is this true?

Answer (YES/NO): NO